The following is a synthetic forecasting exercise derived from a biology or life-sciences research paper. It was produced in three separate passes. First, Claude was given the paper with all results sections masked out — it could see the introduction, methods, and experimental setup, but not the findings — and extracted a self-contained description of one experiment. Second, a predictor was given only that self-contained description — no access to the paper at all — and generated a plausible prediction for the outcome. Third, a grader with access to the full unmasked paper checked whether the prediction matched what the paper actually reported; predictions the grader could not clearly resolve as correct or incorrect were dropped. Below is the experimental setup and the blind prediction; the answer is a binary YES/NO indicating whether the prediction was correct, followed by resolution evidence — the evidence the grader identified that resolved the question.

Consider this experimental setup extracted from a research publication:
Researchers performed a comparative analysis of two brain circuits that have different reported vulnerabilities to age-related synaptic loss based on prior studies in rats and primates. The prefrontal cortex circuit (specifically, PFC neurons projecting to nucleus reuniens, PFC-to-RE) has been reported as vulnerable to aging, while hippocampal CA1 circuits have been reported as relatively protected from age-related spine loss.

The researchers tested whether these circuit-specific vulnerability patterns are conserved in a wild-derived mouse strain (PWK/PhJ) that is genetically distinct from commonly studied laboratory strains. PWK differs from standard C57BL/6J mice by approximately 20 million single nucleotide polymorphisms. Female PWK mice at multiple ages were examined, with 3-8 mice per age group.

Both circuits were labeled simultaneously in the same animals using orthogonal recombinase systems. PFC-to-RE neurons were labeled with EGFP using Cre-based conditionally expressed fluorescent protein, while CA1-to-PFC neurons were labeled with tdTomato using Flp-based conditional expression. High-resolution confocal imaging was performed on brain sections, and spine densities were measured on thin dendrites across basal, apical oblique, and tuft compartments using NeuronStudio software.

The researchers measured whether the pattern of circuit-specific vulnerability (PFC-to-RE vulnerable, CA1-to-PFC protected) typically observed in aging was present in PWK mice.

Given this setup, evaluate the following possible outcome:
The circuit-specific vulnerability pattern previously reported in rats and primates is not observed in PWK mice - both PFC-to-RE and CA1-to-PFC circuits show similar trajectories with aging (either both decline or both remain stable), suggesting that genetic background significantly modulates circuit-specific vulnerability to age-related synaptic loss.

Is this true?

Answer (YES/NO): YES